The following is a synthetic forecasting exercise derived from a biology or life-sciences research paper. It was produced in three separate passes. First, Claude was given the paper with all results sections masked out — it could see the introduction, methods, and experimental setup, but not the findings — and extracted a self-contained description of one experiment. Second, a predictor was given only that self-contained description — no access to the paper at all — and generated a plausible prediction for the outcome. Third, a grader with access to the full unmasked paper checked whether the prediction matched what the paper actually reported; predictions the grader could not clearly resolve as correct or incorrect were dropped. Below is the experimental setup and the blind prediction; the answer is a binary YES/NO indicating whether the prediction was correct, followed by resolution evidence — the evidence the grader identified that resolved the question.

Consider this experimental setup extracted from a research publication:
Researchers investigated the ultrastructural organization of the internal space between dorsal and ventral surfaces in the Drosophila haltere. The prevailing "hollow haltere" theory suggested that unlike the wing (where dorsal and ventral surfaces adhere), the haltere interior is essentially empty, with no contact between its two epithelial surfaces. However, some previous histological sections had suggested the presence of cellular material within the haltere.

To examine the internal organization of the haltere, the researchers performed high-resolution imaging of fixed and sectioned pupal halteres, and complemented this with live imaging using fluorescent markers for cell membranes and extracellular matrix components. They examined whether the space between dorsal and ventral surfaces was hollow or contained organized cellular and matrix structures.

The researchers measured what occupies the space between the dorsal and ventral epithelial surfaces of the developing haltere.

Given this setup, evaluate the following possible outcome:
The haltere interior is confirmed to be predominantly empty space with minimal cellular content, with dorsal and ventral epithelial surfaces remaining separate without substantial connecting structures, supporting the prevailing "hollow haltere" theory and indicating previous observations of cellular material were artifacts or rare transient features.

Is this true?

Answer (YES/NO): NO